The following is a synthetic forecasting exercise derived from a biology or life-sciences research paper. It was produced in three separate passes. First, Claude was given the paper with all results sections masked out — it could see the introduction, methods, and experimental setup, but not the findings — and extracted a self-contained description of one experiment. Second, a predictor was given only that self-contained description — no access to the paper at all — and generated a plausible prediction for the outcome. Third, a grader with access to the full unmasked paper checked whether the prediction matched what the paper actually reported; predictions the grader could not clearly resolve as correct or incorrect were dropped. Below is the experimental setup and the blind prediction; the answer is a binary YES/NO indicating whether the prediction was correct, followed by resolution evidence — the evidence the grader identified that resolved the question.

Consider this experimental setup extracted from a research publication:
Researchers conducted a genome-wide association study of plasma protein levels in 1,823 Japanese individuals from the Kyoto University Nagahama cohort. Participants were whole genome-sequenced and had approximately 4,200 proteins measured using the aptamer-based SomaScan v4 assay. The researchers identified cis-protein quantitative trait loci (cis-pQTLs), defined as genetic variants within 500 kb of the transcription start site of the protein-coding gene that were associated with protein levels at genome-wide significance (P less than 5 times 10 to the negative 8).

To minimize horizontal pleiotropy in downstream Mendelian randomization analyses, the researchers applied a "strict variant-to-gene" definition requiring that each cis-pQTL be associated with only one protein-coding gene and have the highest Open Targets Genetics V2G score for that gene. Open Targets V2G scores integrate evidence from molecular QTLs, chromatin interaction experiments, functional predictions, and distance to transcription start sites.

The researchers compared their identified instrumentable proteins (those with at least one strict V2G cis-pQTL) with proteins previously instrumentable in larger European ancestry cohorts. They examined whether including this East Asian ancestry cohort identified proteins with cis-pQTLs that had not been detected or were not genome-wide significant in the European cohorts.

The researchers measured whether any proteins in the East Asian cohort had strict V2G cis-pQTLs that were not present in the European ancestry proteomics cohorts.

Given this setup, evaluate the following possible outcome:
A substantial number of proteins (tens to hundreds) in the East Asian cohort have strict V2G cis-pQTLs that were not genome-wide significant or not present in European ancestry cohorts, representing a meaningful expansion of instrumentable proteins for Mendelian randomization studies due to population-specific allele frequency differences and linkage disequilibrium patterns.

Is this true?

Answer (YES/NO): NO